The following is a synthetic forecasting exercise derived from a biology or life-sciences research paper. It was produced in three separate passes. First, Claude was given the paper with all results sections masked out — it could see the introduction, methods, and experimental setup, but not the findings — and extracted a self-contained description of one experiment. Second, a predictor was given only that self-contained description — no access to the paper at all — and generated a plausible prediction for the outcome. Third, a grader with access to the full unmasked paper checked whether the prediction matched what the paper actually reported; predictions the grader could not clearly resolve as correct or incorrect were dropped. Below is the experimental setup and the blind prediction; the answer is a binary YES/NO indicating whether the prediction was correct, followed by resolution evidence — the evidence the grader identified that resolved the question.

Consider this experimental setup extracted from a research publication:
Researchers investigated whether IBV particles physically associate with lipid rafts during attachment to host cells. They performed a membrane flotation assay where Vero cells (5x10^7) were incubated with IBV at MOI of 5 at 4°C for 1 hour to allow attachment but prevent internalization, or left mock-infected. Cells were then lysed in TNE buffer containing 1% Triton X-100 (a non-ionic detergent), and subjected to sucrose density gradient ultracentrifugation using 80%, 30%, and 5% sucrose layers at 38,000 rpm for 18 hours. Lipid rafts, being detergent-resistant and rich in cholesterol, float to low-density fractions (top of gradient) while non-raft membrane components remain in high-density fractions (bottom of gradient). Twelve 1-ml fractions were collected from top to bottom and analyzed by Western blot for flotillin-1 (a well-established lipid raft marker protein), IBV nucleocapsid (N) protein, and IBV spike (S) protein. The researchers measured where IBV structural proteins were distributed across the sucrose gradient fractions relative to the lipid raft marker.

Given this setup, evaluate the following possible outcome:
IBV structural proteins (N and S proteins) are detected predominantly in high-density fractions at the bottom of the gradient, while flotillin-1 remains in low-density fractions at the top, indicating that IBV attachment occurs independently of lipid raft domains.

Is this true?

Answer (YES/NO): NO